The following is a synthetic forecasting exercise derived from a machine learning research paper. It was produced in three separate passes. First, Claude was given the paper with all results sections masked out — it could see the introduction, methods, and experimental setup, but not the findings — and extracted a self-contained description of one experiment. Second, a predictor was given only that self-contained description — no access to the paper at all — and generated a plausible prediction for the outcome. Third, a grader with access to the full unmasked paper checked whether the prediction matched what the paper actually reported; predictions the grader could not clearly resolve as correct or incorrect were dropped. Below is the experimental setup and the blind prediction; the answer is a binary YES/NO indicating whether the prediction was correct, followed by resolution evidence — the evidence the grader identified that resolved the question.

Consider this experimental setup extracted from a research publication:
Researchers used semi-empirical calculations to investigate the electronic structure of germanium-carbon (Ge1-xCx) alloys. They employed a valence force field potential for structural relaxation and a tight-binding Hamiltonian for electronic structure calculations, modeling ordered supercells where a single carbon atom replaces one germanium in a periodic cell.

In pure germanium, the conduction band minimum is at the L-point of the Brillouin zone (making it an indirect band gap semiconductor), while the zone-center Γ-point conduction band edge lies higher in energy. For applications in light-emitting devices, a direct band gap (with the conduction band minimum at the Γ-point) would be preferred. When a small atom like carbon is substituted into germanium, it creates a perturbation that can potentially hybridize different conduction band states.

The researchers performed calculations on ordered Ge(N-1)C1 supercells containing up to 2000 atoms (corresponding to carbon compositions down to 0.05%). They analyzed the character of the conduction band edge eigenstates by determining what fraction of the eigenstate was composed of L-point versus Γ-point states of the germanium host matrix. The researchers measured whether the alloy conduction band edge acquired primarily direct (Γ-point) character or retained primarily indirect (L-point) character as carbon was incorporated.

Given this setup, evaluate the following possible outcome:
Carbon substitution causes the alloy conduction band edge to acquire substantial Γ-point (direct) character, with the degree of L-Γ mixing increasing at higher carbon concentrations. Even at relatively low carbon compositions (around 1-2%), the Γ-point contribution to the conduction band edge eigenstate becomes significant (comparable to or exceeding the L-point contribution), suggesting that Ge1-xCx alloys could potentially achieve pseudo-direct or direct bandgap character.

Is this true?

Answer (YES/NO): NO